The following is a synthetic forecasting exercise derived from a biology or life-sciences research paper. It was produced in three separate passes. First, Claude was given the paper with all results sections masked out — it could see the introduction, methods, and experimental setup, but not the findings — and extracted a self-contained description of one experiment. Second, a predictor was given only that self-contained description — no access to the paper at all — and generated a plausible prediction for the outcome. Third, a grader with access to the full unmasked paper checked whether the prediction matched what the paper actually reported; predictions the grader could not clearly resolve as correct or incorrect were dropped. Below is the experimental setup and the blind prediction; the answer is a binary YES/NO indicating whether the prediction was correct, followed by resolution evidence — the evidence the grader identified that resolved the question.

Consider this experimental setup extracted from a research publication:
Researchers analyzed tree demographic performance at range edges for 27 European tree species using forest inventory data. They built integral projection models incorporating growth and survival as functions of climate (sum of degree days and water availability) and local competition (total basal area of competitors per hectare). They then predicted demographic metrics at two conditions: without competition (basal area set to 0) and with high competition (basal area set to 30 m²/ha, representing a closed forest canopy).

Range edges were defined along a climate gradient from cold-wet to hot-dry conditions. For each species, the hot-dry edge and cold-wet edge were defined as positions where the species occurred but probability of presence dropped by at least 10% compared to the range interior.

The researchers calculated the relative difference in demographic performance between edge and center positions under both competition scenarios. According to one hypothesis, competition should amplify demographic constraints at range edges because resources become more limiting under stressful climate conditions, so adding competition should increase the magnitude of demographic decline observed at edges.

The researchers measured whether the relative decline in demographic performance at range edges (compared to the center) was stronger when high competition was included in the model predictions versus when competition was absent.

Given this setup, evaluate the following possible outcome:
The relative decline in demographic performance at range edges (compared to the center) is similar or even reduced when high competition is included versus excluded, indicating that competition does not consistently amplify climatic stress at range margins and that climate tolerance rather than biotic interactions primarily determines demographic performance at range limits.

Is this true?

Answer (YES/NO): YES